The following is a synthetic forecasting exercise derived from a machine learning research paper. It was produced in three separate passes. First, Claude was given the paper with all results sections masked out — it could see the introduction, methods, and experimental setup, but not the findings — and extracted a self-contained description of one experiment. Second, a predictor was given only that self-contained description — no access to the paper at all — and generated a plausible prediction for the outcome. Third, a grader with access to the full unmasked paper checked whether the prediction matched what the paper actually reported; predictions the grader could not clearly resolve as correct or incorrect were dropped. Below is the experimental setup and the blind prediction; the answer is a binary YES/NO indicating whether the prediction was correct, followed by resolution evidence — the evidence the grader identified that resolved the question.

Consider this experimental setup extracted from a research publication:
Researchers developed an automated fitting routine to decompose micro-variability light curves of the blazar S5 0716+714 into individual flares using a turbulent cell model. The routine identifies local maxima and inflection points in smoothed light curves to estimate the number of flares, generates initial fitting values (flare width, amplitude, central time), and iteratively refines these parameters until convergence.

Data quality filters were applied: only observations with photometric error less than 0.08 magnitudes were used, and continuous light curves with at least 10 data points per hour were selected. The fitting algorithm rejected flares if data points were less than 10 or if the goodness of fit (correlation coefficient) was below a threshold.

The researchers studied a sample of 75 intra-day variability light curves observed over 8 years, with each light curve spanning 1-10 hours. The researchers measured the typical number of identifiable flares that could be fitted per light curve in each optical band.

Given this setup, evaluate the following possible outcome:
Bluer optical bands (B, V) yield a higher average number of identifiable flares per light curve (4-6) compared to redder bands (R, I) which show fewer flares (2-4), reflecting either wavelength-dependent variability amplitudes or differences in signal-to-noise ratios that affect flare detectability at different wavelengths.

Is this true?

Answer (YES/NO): NO